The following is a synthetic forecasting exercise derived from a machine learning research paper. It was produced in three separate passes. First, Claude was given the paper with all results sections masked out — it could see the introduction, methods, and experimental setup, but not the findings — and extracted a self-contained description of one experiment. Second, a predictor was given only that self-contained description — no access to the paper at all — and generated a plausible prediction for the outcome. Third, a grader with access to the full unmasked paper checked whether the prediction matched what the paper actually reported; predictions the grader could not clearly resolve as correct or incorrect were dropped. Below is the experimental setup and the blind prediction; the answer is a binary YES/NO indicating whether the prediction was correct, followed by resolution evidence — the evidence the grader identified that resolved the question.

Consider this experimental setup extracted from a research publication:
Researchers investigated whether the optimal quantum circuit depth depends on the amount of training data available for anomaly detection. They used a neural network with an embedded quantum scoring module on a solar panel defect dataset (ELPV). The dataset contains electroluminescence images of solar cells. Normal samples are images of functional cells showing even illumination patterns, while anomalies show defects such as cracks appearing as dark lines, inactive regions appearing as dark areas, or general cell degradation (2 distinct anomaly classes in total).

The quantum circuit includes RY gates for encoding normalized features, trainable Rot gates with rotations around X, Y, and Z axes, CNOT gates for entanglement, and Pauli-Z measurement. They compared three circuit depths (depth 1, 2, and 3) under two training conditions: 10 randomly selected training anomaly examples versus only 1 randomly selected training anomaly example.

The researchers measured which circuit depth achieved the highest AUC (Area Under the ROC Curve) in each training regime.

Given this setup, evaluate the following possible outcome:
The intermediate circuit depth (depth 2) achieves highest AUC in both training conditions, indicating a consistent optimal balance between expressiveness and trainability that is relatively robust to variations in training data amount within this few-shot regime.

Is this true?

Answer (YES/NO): NO